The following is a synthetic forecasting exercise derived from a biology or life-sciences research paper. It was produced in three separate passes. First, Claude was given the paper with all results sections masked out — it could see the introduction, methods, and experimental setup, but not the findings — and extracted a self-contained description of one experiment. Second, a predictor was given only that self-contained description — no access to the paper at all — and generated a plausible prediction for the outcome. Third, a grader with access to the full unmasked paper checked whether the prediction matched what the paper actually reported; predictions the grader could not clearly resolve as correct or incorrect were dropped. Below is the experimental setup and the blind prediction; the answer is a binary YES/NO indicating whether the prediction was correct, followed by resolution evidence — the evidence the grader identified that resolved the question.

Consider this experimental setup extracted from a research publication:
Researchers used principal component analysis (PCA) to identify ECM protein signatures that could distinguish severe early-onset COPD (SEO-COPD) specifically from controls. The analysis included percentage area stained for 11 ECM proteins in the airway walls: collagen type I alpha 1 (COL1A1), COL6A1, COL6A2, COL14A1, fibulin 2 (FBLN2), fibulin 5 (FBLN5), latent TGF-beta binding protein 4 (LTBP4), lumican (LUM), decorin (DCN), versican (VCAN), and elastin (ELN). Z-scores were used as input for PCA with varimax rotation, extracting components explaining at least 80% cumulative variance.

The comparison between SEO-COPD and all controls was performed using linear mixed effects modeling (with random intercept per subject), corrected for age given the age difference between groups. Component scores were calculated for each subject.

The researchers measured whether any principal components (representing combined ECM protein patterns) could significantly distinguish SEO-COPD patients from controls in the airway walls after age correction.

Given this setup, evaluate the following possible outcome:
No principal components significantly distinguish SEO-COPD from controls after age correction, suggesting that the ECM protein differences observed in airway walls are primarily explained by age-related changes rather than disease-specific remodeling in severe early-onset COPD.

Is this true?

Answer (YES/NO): NO